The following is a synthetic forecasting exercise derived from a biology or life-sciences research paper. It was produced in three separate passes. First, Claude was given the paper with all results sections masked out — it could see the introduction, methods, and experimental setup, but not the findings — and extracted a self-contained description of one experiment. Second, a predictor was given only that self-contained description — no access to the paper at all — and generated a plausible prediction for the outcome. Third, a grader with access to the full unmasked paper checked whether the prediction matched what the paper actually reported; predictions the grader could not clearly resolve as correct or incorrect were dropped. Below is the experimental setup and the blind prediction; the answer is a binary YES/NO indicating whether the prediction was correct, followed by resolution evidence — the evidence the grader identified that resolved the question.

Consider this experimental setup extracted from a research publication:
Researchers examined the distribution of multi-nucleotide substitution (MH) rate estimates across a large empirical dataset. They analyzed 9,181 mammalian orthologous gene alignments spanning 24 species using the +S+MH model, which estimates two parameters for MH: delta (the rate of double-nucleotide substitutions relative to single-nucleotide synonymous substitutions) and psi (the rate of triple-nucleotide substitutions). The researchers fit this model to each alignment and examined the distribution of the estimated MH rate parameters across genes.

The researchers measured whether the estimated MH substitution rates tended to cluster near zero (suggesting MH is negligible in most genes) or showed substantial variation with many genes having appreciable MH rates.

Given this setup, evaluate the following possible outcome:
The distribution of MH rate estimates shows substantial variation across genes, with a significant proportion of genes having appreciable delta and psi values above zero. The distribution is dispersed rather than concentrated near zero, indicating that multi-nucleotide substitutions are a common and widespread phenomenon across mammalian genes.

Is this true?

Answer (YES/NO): NO